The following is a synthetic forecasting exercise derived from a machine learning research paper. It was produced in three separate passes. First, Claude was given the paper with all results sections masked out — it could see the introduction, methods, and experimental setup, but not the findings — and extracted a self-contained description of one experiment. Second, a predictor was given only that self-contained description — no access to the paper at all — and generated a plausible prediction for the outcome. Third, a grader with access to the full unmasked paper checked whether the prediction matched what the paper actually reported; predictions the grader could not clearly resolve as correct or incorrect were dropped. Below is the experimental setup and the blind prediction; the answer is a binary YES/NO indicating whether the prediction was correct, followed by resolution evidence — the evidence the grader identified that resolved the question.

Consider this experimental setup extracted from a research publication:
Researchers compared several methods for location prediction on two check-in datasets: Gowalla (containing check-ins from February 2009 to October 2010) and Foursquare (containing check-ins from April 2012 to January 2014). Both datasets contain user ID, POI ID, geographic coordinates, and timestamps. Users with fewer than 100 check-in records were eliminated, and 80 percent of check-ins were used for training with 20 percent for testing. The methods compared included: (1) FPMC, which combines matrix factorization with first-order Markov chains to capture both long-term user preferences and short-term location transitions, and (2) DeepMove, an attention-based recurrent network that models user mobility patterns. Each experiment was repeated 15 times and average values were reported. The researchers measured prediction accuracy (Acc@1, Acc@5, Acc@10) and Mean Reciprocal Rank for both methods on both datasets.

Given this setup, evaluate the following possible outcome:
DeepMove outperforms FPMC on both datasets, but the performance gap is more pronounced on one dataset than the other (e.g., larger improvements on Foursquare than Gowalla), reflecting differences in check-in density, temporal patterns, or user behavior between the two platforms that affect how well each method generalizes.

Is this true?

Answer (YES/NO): NO